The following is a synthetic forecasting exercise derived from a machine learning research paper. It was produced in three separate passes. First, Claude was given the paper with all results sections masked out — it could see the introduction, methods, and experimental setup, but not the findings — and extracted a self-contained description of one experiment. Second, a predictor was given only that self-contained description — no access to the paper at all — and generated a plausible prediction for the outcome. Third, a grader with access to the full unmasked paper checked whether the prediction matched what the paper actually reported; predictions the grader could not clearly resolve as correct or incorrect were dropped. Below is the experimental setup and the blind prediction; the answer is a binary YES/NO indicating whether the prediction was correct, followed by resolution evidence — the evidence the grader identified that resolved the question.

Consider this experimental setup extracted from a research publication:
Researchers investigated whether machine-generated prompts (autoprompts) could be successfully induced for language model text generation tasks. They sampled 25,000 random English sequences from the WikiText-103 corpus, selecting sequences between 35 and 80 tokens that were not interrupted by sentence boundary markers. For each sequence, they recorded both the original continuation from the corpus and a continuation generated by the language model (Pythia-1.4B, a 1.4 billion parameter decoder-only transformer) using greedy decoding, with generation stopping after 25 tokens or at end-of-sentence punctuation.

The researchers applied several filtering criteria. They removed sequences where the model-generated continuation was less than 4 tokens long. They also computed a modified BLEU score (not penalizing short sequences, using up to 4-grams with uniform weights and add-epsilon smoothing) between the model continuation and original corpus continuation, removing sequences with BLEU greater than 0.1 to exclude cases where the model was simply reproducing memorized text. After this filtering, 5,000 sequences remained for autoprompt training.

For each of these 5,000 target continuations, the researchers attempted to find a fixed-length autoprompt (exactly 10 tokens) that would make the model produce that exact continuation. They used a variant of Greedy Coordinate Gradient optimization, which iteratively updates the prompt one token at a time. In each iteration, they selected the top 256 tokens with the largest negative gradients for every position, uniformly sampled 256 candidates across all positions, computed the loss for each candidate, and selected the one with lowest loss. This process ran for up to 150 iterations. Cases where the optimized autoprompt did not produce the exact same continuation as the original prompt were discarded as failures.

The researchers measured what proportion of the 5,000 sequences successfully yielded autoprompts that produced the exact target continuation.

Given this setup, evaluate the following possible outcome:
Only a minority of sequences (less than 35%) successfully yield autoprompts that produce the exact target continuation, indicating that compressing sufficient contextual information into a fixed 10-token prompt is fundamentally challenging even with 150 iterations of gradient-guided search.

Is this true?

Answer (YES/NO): NO